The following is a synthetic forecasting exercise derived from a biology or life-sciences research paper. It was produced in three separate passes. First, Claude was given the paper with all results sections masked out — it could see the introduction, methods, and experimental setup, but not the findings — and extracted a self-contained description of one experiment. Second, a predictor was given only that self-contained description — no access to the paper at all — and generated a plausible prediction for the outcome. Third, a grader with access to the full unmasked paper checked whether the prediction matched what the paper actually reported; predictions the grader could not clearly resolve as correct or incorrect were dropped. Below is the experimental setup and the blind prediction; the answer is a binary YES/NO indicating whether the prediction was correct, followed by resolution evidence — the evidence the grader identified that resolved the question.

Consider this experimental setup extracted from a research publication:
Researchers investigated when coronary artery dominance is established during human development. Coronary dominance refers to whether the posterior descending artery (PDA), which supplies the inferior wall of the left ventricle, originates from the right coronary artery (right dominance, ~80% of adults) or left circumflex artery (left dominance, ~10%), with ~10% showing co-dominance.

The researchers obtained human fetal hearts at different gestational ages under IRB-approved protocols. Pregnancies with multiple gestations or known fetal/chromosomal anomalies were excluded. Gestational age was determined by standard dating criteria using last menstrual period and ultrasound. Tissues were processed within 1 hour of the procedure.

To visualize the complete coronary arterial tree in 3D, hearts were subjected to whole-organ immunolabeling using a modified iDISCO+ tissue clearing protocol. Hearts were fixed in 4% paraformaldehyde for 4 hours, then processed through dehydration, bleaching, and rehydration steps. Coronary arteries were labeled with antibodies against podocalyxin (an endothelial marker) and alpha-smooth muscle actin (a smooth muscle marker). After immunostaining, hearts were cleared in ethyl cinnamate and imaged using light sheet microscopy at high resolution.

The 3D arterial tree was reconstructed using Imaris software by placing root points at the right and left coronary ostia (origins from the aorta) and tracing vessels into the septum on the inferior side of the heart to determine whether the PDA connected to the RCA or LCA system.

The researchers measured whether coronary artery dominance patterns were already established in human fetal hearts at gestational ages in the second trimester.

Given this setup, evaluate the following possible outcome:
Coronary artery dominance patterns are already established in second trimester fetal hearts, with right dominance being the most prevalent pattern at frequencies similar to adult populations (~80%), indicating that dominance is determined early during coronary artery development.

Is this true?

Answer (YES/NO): YES